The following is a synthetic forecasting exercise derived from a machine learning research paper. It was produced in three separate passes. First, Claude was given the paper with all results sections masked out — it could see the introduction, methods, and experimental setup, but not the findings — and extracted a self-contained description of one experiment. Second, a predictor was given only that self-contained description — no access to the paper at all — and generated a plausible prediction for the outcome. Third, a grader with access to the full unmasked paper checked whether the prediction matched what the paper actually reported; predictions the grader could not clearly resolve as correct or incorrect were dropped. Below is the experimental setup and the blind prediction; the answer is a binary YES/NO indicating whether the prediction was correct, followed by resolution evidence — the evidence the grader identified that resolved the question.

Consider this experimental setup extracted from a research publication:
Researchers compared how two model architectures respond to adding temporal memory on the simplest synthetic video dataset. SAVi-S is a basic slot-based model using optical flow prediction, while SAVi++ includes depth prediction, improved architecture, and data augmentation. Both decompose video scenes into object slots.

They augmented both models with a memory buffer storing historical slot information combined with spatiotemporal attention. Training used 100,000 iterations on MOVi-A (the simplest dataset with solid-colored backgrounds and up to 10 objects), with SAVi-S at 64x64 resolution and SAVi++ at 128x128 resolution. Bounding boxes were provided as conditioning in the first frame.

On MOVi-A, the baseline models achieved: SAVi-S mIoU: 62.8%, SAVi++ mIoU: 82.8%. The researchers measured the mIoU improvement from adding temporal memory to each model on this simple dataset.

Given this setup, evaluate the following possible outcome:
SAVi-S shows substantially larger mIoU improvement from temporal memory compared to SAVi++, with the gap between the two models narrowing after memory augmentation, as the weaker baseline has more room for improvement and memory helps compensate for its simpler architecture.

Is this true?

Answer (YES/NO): YES